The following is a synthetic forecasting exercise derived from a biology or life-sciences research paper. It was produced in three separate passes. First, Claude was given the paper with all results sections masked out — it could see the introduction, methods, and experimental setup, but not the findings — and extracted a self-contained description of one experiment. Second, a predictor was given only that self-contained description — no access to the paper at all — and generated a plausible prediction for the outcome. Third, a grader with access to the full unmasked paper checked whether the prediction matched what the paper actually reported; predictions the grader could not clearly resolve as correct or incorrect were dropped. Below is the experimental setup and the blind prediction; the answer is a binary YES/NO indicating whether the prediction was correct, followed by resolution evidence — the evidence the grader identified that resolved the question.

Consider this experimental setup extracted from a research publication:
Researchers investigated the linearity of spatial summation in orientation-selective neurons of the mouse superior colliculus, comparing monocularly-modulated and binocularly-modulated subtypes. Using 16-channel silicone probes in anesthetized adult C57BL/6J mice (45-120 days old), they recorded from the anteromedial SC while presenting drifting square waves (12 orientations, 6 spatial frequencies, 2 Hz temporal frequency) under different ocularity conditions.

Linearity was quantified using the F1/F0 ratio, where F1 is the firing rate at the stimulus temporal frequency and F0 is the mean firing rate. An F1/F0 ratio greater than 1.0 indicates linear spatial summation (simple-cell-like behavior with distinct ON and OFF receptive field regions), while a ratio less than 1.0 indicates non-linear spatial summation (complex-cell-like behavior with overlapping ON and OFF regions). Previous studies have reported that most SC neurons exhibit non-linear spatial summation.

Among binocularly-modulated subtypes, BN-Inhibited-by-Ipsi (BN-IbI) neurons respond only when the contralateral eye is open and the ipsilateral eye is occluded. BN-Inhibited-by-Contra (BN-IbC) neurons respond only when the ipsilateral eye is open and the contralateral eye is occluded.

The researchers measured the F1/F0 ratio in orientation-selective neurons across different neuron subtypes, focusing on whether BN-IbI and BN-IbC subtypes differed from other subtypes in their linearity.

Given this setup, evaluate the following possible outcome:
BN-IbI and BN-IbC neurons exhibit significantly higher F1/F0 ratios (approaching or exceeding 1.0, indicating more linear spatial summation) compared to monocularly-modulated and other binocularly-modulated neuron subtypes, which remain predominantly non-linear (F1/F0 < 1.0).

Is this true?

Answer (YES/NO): NO